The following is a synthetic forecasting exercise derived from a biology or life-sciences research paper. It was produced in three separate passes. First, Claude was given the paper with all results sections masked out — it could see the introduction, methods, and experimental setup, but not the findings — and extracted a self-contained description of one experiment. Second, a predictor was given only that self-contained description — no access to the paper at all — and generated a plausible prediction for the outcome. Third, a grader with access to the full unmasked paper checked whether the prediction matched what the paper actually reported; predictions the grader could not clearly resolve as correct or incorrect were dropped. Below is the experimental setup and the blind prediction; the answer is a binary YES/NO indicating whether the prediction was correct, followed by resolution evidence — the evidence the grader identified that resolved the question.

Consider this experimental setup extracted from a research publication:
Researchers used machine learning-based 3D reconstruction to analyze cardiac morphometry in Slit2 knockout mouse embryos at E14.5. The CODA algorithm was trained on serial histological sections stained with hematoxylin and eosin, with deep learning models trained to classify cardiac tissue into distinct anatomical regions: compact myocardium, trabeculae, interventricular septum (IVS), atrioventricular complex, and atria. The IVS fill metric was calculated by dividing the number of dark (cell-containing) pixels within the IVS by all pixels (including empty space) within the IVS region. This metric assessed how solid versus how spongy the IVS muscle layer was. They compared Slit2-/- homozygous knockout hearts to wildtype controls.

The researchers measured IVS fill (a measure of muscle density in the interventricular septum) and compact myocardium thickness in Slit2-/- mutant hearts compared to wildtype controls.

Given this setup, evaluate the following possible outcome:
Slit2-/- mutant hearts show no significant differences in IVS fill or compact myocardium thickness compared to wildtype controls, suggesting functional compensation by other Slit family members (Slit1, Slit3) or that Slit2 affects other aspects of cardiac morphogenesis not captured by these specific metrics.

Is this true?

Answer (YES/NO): NO